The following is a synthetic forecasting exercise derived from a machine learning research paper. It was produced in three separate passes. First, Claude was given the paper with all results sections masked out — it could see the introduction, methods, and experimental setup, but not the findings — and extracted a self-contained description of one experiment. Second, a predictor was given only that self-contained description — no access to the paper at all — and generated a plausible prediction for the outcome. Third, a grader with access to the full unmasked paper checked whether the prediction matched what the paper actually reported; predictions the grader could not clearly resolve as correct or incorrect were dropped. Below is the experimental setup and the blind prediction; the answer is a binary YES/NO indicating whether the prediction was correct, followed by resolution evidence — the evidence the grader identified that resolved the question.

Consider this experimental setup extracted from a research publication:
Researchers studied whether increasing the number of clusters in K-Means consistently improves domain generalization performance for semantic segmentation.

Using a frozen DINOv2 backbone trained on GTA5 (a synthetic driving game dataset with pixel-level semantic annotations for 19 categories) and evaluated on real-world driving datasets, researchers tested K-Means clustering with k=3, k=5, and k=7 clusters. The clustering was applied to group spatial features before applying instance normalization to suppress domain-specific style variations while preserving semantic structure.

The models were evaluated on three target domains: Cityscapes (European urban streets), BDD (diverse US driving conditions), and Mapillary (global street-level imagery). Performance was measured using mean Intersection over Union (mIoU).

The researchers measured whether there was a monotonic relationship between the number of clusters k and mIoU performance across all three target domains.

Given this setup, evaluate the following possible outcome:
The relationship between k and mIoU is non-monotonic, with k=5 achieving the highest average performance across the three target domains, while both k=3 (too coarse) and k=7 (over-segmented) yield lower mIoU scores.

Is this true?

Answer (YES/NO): YES